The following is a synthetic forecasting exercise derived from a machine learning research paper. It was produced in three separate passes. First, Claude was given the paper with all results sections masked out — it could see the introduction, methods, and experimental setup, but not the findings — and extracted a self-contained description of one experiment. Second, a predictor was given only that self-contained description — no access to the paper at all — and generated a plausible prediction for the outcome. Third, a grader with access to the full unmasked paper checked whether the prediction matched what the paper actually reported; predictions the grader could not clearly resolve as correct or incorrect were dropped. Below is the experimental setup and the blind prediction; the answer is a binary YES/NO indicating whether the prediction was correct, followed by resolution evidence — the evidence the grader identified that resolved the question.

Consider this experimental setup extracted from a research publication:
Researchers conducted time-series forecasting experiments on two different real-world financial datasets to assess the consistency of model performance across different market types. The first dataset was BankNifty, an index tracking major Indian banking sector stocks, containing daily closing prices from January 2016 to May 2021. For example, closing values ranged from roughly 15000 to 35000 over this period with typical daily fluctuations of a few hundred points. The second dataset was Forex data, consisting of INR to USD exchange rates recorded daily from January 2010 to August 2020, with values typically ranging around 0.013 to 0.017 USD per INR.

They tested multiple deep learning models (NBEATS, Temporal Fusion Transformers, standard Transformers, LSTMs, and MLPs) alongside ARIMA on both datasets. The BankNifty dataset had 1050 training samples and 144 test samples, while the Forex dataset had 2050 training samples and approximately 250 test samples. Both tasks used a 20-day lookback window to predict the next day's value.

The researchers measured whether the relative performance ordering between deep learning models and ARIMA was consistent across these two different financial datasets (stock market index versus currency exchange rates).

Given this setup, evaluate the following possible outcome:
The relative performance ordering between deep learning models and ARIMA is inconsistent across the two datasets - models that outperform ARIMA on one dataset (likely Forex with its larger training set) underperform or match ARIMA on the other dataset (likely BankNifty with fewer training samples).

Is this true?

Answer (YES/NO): NO